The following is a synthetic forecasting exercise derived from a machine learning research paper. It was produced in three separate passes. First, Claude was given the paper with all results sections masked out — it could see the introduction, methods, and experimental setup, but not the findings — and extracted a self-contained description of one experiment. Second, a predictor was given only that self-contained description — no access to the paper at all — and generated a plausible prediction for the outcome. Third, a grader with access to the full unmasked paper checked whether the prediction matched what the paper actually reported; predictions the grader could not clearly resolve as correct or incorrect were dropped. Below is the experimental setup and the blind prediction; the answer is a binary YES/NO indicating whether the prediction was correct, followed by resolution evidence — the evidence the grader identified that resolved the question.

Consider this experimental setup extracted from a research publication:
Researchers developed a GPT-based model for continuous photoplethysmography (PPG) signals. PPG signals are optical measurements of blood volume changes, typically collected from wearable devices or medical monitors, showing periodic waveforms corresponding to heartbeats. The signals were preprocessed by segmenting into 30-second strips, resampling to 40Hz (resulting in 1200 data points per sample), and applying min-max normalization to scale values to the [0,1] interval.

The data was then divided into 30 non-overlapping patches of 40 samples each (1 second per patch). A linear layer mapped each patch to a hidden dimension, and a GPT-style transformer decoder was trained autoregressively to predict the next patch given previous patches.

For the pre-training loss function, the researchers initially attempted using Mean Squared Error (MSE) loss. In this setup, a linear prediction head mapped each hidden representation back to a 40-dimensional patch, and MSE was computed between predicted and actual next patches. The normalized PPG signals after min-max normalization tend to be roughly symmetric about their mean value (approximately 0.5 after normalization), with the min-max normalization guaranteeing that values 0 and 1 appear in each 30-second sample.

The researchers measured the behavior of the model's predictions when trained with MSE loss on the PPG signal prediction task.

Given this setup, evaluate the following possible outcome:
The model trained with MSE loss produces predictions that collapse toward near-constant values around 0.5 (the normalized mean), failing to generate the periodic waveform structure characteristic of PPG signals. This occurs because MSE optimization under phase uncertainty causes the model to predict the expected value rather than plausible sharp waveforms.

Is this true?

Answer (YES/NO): YES